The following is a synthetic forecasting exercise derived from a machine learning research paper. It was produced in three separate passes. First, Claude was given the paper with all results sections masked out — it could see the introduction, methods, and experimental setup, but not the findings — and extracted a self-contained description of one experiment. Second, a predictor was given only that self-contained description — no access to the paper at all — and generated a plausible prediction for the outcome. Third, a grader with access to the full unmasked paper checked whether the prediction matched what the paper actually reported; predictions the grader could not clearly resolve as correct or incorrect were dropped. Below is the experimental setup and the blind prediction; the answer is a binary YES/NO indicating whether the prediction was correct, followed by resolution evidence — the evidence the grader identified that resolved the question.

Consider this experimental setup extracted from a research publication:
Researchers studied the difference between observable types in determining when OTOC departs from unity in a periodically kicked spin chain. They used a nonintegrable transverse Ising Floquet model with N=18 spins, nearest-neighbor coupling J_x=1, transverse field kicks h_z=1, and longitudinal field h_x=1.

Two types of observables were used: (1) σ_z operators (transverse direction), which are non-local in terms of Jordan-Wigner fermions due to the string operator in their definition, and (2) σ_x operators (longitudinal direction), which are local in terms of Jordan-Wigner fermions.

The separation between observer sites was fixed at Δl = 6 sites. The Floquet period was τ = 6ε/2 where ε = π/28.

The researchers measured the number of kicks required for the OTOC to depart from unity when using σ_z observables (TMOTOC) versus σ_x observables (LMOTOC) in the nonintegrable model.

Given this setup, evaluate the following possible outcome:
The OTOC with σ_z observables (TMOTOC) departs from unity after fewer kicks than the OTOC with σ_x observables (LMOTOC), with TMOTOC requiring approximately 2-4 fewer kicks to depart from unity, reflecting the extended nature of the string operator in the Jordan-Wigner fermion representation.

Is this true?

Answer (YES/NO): NO